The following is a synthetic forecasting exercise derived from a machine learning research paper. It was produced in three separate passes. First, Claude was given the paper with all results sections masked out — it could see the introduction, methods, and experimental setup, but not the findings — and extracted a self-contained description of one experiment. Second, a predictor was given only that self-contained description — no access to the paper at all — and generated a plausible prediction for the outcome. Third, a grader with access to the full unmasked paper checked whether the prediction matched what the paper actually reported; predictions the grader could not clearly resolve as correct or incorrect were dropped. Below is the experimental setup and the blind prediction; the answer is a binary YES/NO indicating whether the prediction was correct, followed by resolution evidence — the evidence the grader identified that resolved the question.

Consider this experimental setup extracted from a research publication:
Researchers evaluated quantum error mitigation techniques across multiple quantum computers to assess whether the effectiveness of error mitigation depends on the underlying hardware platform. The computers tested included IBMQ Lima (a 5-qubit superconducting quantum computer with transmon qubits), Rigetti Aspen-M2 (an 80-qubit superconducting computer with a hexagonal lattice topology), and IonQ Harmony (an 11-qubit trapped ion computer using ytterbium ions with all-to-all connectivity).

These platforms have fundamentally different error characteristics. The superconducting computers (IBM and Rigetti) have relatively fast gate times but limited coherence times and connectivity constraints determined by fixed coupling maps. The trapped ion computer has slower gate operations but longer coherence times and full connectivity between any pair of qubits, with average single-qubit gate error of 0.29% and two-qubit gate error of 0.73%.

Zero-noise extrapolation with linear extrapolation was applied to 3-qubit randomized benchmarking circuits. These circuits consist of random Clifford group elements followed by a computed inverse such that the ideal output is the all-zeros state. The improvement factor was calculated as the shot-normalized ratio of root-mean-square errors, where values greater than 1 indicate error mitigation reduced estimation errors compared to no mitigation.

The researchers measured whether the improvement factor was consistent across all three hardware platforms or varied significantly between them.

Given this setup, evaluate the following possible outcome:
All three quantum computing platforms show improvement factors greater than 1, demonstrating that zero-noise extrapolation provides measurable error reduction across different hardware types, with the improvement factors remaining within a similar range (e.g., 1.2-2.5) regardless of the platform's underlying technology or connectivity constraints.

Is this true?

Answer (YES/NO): NO